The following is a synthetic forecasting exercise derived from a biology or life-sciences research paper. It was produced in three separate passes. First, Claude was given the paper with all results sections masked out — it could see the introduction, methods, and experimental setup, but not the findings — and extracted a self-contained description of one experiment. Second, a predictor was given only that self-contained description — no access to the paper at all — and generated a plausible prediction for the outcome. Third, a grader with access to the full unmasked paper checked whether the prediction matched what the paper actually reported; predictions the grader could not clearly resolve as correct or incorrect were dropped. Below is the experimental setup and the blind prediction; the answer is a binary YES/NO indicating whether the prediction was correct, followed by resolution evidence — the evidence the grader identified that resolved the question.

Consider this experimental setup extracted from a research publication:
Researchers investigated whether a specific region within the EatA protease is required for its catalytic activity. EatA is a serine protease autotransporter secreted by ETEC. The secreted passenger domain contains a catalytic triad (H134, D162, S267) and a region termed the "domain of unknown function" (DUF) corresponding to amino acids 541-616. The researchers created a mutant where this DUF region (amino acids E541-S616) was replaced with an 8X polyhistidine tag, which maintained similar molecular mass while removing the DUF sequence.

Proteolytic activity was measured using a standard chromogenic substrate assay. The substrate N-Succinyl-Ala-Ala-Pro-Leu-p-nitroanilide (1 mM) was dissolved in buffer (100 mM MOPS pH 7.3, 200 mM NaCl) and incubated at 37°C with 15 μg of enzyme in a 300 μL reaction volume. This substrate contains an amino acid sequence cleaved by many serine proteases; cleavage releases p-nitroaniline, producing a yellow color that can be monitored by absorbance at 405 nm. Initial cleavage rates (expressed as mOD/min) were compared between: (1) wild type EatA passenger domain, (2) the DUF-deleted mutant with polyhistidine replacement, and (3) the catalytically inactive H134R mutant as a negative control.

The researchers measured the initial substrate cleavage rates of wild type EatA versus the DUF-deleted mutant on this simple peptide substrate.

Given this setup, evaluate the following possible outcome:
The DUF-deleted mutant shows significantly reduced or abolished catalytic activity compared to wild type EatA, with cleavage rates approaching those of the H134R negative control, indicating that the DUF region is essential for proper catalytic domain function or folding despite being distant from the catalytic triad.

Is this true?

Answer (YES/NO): NO